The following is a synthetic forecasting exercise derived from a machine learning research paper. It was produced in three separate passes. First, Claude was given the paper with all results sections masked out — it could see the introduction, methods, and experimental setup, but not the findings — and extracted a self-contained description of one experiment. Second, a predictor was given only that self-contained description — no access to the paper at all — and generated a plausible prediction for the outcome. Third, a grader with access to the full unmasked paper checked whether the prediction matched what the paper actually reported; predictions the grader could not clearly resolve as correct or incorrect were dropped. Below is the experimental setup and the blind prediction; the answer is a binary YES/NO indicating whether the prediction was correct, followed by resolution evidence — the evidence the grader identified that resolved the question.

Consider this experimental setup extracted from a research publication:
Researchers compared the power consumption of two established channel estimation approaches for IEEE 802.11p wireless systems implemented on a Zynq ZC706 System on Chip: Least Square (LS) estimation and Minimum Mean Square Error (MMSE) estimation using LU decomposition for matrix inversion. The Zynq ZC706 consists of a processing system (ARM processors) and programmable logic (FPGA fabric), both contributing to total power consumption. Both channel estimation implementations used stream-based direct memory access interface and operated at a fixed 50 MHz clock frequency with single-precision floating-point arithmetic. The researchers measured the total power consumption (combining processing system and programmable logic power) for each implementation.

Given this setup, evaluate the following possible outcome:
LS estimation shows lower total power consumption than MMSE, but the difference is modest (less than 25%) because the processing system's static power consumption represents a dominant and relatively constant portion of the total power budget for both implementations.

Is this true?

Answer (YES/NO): NO